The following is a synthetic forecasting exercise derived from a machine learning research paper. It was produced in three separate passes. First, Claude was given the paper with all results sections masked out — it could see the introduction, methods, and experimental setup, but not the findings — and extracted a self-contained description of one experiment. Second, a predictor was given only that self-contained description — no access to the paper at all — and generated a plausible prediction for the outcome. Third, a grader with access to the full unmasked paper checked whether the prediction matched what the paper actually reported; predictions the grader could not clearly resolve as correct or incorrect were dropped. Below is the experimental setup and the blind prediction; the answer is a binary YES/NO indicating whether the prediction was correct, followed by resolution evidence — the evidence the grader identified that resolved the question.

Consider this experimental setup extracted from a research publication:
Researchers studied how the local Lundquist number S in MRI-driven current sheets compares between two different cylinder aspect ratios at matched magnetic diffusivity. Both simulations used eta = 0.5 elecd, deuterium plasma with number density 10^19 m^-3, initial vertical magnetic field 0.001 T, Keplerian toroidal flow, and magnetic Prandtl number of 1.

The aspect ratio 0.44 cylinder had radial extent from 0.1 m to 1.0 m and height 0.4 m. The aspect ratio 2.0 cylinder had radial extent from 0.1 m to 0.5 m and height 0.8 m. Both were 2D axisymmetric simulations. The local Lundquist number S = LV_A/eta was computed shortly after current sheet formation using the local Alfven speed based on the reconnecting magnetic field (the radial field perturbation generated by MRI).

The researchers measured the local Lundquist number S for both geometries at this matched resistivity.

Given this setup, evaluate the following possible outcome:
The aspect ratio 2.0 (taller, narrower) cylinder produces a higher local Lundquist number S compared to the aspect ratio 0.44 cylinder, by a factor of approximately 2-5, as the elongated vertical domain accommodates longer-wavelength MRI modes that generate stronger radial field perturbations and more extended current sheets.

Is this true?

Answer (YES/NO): NO